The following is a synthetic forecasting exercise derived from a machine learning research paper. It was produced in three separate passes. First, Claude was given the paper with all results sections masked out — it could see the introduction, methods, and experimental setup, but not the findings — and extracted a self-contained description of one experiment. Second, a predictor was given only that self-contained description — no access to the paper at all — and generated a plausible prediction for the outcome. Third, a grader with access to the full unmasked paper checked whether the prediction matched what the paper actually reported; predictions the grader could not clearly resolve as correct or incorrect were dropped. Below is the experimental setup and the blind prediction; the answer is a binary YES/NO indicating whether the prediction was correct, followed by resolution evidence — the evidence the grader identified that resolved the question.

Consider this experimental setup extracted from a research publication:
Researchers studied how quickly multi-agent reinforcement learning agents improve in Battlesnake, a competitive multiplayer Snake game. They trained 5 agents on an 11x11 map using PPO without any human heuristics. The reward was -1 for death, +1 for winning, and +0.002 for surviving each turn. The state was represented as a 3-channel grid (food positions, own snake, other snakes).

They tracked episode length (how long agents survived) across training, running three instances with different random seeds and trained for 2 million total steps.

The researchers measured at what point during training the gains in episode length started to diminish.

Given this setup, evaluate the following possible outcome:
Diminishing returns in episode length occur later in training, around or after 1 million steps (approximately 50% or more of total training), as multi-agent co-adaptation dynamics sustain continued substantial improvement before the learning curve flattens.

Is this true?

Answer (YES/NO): NO